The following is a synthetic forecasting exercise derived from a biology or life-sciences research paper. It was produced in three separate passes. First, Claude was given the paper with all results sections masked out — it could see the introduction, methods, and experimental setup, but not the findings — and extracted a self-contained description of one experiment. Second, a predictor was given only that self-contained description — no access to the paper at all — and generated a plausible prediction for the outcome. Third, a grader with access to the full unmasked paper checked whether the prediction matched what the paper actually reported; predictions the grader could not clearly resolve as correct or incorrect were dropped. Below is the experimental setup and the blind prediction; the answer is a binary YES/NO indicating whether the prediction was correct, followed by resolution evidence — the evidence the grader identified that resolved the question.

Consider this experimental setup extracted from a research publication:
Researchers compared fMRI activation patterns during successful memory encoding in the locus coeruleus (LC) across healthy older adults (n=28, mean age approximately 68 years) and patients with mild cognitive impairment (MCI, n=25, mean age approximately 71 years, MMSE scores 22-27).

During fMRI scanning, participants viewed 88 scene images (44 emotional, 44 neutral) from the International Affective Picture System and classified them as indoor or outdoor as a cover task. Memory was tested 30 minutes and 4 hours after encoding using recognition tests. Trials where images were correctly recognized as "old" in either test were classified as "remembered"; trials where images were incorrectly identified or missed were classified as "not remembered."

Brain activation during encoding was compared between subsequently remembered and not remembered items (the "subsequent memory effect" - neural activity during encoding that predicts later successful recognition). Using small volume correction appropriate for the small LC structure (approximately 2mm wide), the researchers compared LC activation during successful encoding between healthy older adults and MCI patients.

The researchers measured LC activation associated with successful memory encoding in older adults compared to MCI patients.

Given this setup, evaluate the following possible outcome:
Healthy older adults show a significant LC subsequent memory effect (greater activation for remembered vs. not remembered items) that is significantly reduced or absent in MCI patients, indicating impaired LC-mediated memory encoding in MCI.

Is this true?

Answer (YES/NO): NO